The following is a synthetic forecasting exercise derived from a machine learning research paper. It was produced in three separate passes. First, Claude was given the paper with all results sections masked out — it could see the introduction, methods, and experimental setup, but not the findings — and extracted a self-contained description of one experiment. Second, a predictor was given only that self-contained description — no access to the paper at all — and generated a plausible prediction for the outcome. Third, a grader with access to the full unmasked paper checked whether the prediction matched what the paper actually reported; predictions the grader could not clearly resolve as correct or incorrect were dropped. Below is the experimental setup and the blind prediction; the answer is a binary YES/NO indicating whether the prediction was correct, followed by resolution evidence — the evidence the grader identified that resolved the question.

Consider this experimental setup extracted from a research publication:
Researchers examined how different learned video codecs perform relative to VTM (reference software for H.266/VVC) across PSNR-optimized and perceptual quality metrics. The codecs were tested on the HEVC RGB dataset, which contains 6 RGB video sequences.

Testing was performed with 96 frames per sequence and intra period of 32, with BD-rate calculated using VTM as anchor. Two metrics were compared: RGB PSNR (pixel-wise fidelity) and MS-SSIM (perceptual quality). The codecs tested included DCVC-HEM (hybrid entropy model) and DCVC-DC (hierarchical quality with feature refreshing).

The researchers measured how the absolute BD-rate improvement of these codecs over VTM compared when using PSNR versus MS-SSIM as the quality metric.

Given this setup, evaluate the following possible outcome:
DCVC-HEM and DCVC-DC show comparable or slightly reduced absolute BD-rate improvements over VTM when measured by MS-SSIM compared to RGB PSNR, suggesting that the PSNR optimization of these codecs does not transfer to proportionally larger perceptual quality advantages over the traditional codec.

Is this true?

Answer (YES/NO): NO